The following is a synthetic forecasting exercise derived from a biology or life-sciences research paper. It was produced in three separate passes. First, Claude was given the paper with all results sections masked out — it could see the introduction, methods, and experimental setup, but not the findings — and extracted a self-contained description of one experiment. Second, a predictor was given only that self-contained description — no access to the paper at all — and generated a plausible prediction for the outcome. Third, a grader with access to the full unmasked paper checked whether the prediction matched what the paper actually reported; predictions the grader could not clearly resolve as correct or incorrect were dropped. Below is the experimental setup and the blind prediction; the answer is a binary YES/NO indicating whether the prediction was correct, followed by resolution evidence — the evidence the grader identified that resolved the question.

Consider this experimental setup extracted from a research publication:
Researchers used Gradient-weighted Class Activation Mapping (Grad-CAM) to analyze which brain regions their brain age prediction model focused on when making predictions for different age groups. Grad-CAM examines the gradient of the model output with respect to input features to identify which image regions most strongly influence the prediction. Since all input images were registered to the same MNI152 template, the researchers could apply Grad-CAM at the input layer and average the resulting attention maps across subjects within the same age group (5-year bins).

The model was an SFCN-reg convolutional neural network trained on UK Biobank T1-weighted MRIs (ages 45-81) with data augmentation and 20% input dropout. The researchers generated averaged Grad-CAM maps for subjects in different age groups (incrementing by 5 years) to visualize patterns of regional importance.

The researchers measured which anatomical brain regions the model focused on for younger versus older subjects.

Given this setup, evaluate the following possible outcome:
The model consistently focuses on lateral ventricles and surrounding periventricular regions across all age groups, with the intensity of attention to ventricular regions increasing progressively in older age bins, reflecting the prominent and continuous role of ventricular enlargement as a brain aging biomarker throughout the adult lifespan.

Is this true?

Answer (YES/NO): NO